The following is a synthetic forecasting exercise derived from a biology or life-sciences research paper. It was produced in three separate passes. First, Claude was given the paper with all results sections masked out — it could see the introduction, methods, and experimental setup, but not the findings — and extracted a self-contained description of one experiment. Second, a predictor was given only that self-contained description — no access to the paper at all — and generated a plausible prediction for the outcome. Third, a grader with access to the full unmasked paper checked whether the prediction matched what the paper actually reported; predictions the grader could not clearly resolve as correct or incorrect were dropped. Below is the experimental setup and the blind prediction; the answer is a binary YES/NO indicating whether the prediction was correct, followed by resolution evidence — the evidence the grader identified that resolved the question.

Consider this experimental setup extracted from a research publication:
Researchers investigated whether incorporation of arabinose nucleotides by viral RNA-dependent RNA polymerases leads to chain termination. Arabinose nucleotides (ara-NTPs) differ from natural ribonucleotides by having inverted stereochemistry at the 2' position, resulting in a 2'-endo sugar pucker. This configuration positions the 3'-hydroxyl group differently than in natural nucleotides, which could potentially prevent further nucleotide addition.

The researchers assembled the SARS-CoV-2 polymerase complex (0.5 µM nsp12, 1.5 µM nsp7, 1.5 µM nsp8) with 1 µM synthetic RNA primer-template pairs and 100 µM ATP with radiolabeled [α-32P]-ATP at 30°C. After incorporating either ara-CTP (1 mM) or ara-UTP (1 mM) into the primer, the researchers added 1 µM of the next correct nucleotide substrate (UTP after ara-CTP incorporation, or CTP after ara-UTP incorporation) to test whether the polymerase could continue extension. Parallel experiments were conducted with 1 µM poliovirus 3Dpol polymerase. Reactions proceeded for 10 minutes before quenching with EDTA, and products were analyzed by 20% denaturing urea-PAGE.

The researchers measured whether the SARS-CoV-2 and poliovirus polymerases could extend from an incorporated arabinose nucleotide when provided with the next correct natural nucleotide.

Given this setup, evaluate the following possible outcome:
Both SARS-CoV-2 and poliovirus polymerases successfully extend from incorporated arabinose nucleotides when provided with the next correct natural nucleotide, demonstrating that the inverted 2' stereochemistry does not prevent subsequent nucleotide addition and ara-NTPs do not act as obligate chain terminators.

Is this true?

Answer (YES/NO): NO